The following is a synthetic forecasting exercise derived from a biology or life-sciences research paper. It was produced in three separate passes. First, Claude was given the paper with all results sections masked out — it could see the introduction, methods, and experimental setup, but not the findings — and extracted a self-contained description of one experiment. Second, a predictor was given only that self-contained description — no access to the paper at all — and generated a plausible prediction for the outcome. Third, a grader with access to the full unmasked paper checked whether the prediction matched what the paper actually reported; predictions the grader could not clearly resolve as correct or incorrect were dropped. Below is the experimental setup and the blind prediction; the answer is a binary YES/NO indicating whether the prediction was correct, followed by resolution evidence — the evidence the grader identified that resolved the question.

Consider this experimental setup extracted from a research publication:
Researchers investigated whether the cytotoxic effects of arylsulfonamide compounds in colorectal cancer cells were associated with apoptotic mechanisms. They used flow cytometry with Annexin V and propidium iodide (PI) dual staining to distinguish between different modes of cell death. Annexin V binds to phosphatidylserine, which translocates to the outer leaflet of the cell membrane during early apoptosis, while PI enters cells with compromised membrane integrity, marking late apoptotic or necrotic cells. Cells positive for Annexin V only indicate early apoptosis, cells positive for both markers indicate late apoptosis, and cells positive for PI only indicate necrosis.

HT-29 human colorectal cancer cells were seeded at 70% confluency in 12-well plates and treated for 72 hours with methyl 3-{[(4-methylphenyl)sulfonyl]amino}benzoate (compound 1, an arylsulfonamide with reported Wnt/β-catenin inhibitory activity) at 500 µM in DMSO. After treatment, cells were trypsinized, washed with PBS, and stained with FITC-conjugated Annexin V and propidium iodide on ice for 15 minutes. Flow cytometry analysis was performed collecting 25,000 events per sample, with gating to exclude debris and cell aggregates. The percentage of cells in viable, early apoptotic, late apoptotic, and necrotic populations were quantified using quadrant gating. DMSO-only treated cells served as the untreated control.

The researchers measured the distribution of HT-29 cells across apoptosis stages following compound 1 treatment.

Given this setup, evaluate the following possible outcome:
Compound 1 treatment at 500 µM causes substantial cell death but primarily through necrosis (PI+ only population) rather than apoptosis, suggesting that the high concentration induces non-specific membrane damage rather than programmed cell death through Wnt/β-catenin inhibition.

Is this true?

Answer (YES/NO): NO